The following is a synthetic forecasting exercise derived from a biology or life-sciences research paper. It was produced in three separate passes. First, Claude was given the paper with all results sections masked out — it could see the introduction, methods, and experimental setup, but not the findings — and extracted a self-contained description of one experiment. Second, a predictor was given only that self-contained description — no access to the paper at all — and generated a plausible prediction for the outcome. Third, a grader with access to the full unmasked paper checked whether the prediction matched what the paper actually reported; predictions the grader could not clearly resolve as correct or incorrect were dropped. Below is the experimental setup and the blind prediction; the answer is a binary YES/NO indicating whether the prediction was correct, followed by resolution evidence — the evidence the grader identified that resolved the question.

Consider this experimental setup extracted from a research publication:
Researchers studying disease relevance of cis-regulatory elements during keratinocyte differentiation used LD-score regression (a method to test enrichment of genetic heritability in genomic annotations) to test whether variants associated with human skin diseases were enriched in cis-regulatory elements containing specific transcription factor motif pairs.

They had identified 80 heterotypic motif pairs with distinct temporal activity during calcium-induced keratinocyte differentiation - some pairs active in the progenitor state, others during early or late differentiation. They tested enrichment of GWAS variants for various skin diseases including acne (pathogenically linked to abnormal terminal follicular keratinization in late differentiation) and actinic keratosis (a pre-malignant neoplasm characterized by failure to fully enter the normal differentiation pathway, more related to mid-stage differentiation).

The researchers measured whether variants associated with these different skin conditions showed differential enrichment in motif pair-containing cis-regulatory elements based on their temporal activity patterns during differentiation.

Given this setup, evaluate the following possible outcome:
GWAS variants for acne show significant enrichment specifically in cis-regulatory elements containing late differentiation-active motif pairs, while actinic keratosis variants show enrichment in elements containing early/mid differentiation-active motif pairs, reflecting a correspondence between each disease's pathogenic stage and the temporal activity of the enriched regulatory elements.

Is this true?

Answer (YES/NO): YES